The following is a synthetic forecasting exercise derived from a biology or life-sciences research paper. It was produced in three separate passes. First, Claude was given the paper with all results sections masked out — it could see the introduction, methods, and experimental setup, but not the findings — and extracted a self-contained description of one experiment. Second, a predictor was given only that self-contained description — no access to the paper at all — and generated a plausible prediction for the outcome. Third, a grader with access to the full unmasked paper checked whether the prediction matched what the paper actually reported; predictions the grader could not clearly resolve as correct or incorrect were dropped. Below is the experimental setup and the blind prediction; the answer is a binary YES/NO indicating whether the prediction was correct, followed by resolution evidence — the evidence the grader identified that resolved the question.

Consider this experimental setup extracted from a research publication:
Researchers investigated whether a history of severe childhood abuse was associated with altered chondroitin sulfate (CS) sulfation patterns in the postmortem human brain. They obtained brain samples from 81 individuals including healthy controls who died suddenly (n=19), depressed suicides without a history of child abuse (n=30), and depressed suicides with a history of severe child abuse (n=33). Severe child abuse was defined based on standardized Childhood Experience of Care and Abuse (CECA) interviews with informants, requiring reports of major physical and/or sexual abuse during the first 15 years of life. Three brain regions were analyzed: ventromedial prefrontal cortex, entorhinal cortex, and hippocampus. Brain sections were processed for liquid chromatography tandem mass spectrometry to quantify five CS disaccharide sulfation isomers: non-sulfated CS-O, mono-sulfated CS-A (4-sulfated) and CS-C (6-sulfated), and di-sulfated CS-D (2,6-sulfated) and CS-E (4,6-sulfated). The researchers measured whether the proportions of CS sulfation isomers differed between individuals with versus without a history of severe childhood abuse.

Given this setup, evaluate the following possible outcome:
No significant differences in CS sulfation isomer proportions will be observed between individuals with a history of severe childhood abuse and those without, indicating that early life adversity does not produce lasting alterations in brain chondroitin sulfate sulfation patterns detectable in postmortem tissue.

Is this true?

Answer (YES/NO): YES